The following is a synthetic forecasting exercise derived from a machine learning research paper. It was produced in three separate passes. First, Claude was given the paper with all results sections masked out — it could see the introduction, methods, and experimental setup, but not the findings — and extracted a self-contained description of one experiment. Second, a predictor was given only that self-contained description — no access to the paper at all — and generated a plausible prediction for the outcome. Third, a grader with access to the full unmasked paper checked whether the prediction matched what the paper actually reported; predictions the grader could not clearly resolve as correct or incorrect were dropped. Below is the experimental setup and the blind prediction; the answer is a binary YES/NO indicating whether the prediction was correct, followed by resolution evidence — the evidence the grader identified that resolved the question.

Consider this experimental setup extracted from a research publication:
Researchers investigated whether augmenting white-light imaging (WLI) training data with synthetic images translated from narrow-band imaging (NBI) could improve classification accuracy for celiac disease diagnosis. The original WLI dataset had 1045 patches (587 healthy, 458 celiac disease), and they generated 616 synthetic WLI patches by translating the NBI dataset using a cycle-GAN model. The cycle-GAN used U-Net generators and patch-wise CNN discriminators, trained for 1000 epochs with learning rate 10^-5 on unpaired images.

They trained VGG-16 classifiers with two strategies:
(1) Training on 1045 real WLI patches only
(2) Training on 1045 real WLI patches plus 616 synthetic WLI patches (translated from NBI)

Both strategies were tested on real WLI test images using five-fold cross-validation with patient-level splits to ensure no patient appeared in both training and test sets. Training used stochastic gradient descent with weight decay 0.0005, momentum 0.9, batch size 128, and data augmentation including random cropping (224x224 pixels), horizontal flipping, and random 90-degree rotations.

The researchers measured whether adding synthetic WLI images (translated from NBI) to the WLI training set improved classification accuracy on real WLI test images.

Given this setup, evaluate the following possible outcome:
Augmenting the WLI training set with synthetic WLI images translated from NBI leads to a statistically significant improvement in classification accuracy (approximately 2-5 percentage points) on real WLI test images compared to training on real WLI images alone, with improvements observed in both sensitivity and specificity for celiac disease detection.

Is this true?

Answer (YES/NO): NO